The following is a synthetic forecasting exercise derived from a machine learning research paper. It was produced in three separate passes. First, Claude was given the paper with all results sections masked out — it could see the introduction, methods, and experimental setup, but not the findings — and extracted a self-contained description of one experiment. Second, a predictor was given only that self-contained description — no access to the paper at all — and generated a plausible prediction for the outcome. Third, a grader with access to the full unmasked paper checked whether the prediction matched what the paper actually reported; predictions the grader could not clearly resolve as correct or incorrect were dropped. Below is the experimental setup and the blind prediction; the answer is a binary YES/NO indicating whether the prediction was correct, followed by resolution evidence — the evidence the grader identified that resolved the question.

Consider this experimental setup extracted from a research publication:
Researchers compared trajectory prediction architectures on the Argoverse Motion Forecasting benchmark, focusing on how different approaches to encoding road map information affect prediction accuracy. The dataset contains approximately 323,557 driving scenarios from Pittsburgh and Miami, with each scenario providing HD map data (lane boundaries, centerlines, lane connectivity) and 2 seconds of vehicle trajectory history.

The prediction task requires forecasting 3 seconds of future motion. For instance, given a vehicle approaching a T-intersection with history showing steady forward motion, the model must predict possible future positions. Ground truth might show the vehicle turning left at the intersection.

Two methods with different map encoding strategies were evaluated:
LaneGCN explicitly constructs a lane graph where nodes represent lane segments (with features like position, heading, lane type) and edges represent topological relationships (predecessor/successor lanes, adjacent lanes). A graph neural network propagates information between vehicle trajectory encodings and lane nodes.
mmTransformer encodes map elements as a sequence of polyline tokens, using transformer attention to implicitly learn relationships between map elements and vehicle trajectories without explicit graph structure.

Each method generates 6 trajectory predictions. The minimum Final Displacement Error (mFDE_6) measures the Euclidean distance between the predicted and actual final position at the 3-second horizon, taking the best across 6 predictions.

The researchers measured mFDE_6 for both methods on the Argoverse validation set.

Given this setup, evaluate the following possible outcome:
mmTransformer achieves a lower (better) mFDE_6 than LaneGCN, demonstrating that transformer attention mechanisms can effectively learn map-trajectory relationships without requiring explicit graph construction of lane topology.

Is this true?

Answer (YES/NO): NO